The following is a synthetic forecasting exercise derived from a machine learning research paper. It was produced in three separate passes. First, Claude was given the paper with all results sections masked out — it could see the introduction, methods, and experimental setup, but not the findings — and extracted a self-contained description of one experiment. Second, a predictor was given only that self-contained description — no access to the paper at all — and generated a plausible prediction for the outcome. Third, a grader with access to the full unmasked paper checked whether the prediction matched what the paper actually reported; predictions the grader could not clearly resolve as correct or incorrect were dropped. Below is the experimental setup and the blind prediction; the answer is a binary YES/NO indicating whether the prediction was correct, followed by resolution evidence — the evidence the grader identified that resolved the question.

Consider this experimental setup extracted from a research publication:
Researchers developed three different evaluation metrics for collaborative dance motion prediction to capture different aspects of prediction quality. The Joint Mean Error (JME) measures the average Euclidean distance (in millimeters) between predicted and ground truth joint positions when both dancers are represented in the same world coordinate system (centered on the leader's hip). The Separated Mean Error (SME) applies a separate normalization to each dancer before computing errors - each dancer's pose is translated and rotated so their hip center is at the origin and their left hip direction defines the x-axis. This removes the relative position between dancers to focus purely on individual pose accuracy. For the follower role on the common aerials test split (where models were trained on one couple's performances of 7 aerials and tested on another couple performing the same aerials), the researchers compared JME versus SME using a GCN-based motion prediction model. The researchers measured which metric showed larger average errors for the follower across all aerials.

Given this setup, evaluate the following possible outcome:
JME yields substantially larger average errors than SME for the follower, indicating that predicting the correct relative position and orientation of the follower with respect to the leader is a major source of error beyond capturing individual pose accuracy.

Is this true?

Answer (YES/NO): YES